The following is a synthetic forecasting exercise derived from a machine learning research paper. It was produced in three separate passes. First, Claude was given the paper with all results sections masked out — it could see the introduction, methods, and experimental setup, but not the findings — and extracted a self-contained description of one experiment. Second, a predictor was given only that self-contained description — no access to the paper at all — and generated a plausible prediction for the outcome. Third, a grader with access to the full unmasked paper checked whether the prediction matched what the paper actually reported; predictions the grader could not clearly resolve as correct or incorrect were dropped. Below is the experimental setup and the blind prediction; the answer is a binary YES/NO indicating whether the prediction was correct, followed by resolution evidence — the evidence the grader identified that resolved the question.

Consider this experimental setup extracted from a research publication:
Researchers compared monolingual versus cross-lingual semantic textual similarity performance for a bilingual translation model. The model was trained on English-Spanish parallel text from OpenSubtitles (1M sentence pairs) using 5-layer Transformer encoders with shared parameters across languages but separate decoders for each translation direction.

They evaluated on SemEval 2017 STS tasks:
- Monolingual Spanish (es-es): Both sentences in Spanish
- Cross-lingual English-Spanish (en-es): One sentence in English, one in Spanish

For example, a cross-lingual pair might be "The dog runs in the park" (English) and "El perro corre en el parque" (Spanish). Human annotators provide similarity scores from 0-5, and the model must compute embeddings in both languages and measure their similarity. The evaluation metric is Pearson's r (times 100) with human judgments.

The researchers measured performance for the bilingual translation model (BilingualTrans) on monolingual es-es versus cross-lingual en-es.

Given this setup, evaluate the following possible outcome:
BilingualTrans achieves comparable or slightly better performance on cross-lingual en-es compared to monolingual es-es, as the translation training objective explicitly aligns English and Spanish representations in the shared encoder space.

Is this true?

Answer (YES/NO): NO